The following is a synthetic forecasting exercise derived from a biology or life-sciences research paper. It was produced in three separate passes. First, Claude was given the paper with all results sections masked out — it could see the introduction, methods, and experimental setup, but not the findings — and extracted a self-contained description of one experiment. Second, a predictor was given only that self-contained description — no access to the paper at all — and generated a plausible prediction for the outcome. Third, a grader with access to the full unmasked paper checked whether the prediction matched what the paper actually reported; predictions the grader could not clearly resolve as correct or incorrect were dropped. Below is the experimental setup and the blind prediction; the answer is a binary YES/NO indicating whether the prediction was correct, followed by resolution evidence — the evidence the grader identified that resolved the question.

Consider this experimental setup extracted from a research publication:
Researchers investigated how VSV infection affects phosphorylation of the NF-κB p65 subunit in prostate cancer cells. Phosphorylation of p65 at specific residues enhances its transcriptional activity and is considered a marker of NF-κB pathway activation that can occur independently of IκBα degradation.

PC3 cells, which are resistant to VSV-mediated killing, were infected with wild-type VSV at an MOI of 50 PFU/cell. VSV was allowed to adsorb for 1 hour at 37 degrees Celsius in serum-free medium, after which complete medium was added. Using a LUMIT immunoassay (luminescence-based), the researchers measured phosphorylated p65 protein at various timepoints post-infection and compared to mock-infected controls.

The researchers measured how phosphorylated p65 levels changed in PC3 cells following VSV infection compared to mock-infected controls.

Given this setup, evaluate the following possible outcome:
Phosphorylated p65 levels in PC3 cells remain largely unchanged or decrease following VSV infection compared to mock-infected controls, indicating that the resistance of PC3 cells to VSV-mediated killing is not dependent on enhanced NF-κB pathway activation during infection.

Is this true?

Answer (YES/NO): NO